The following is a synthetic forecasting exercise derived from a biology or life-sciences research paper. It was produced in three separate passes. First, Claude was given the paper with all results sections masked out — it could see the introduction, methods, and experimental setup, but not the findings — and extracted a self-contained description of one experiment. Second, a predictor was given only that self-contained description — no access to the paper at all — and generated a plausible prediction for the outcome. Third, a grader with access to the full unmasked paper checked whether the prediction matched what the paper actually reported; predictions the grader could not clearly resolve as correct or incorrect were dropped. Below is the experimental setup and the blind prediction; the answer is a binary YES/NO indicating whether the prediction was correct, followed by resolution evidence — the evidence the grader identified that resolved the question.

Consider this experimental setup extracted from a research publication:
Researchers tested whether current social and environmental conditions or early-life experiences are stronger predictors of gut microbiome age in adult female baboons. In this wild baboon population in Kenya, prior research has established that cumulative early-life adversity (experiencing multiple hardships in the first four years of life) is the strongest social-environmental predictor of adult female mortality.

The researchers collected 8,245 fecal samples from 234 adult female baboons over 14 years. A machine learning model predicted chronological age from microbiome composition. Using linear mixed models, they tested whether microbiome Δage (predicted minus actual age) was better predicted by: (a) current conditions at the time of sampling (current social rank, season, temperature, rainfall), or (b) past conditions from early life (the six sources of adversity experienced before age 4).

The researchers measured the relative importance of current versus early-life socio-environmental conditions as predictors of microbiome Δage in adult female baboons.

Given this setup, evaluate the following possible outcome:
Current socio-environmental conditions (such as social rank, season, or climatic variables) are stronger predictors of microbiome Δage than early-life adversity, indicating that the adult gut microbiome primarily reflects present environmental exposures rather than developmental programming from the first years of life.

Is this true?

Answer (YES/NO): YES